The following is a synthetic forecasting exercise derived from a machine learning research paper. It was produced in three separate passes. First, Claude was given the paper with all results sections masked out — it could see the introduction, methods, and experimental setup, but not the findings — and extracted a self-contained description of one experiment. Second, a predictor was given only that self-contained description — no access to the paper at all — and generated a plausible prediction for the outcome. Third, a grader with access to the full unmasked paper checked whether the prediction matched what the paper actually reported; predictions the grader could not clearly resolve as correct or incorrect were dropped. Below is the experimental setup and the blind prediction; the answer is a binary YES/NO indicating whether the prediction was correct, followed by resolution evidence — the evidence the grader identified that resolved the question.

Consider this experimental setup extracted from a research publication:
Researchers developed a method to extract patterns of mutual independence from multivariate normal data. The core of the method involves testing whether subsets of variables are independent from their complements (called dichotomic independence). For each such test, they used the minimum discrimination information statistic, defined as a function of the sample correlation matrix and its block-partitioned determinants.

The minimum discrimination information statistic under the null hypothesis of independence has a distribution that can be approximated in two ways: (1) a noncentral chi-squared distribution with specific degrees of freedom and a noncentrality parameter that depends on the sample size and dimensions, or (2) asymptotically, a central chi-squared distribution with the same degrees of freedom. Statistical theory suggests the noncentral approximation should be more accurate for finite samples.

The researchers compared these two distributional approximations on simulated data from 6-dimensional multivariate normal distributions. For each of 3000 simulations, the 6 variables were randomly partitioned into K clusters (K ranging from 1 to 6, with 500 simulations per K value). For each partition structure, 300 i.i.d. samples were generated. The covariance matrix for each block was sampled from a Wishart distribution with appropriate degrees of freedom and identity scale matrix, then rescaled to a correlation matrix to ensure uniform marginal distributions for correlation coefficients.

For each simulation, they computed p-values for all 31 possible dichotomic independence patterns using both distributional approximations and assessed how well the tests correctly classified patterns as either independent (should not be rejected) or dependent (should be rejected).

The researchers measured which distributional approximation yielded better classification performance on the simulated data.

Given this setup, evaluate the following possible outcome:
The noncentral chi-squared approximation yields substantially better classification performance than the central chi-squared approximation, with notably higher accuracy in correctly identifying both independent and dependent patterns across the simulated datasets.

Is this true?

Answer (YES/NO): NO